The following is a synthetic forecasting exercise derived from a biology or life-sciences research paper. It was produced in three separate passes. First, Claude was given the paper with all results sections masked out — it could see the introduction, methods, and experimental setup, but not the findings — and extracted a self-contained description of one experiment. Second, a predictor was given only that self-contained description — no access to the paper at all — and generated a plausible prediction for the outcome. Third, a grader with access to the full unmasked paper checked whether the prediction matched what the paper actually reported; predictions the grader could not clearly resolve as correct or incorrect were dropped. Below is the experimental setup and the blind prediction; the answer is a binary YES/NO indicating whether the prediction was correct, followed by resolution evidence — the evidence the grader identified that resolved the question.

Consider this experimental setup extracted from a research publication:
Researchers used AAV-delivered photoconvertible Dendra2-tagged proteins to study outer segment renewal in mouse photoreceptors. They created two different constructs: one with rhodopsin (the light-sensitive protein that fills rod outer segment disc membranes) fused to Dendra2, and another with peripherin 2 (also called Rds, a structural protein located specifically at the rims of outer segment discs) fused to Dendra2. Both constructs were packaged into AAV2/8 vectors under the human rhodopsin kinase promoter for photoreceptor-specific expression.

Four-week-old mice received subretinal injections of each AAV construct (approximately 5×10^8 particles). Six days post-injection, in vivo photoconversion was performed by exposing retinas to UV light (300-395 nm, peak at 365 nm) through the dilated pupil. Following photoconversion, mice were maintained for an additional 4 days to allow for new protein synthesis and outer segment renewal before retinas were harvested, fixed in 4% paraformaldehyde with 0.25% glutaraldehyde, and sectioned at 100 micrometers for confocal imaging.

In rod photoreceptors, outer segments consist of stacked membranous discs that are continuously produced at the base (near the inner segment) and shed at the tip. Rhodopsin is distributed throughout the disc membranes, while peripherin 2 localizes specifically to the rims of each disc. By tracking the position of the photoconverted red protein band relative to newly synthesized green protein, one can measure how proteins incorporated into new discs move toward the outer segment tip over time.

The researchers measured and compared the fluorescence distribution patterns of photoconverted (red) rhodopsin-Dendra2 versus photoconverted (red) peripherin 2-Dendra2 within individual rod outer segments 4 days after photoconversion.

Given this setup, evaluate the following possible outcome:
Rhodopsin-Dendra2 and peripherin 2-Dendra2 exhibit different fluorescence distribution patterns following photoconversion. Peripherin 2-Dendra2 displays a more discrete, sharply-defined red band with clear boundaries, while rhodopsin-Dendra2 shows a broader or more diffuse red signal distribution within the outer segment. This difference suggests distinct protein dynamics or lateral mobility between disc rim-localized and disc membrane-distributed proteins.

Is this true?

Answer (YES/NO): NO